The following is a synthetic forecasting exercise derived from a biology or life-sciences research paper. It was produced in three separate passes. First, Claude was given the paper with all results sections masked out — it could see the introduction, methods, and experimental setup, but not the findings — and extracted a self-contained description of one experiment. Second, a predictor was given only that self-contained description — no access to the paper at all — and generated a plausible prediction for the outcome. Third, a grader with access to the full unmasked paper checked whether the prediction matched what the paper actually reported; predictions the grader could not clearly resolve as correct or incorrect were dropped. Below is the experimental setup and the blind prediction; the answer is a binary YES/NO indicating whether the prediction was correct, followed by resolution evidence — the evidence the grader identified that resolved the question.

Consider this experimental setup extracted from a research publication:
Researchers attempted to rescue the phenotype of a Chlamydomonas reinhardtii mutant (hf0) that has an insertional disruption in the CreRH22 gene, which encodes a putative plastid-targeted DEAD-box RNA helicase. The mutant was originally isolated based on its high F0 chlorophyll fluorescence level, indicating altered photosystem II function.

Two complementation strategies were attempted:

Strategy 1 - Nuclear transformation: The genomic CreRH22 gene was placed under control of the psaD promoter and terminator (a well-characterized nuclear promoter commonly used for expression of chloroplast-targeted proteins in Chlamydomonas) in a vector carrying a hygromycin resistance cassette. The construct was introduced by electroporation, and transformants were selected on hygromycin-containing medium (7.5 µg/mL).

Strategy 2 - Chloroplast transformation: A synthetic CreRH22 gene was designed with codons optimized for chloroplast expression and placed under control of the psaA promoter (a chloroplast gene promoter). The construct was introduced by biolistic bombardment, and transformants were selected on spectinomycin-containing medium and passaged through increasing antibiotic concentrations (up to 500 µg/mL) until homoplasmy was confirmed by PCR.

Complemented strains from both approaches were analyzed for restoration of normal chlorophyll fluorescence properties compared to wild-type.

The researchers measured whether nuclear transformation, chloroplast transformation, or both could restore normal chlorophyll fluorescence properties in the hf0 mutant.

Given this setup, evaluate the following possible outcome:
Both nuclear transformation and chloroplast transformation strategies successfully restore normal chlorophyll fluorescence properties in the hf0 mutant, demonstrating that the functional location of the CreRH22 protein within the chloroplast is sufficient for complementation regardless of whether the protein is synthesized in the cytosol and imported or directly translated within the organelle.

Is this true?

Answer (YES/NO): YES